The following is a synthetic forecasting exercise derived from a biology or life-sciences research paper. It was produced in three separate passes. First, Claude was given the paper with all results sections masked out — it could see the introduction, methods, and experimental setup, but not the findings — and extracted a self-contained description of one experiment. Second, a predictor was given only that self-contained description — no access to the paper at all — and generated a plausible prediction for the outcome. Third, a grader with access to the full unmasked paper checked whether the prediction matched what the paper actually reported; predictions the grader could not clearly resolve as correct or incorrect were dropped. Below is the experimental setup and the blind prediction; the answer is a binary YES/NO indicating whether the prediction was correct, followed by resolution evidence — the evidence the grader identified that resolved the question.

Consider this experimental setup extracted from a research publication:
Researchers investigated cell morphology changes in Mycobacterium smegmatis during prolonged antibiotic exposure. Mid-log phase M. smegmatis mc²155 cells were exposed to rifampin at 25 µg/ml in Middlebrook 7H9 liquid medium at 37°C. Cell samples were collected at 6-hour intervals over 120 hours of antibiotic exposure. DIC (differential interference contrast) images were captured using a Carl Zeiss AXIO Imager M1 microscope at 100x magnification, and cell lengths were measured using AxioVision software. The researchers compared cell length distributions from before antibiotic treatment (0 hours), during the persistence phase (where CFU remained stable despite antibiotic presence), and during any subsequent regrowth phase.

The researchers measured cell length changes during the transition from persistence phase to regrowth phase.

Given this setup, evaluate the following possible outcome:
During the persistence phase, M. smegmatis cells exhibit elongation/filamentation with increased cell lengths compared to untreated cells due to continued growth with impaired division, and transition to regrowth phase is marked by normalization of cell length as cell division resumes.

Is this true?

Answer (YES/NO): NO